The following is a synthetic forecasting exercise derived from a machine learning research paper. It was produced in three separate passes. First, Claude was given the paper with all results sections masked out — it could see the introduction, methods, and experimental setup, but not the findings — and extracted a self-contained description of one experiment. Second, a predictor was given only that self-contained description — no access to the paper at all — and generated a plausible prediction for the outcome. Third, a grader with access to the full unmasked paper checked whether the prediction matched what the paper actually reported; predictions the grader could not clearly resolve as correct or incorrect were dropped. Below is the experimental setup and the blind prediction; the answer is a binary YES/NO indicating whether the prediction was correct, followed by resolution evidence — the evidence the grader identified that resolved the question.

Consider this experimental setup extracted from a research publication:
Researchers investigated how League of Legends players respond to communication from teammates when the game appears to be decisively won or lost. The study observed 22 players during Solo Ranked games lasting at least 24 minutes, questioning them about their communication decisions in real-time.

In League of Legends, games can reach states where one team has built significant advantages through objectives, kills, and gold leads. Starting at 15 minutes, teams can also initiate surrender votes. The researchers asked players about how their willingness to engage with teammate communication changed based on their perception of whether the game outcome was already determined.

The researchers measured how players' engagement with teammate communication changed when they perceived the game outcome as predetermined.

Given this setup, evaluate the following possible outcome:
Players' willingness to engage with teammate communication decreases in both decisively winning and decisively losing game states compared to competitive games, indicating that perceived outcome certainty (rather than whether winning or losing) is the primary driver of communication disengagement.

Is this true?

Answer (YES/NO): NO